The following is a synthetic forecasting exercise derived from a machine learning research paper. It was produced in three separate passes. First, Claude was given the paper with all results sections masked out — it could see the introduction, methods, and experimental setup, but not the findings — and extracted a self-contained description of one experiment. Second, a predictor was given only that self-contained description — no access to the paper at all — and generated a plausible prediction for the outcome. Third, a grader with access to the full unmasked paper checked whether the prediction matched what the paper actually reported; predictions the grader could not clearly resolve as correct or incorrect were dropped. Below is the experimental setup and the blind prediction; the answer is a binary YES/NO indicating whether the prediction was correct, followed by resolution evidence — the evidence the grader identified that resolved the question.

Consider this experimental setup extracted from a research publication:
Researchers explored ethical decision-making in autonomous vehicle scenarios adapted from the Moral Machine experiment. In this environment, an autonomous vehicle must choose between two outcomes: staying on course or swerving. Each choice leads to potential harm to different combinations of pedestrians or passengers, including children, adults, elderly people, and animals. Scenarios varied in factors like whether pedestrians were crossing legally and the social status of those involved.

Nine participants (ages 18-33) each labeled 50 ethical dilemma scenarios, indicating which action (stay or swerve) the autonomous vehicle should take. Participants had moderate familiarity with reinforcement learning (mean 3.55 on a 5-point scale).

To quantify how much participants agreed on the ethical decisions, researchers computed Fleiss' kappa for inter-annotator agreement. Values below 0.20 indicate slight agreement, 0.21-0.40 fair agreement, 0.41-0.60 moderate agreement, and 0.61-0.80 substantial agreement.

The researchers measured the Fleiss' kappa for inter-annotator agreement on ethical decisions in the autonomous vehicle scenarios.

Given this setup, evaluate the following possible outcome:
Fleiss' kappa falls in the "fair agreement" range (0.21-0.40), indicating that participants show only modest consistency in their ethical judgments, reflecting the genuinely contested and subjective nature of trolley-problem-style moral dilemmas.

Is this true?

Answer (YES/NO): NO